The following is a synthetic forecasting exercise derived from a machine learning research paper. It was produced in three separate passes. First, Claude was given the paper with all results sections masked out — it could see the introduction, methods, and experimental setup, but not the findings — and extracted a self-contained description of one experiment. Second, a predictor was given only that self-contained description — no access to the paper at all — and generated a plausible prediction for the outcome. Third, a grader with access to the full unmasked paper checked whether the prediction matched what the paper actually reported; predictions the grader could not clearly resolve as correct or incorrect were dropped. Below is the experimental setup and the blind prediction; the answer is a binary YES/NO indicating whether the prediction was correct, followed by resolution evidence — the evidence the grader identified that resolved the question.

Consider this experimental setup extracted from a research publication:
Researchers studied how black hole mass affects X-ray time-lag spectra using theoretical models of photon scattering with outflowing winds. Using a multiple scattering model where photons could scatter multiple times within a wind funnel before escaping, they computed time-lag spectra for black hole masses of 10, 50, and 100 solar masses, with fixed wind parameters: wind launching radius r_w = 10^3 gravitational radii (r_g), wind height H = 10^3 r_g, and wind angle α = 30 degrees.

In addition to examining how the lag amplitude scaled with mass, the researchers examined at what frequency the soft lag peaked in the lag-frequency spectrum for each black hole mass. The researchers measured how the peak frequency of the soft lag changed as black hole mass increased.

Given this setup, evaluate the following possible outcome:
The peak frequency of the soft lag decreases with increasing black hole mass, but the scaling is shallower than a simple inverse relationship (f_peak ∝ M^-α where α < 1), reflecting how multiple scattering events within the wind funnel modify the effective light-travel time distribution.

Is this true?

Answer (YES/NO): NO